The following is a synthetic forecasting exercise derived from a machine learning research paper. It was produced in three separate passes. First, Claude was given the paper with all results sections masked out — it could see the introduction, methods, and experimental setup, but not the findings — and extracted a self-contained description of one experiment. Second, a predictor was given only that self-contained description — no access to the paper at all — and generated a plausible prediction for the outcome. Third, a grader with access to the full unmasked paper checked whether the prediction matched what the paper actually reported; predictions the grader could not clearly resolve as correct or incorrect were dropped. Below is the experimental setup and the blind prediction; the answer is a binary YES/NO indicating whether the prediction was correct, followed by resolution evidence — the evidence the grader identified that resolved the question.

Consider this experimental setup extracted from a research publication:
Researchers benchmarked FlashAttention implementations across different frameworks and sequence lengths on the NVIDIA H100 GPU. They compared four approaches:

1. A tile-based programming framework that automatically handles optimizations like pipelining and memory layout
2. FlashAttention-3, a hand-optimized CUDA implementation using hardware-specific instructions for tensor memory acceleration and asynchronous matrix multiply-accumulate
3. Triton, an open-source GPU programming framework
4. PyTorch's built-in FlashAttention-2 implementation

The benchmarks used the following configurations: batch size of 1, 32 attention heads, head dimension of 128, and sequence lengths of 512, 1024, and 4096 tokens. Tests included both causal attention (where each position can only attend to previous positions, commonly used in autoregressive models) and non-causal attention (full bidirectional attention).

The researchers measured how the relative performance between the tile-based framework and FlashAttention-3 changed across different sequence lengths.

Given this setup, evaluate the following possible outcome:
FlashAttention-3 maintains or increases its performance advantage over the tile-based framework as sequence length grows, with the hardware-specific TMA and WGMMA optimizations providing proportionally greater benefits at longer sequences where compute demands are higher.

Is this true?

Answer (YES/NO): NO